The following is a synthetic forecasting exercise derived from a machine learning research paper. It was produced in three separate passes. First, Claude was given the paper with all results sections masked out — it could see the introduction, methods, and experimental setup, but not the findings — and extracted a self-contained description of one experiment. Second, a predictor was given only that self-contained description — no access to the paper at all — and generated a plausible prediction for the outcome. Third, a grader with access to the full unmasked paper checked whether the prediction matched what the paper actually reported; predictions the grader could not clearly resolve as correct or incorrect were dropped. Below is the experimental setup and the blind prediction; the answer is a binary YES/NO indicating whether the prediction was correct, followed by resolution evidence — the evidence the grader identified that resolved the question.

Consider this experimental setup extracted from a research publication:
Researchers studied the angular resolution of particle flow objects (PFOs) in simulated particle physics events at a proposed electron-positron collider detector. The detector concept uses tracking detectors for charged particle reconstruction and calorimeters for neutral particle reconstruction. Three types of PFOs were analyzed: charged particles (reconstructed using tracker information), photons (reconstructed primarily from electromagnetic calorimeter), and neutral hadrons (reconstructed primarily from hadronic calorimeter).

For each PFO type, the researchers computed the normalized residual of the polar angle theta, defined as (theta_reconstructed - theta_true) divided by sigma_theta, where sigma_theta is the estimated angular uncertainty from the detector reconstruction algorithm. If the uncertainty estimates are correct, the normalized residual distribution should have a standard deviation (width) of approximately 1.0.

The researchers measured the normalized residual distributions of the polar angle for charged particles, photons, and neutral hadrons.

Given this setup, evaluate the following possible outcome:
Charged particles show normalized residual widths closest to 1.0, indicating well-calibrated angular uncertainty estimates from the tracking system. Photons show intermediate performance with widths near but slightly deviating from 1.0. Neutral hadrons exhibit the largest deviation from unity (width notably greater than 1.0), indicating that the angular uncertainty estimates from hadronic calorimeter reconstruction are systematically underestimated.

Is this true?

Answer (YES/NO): NO